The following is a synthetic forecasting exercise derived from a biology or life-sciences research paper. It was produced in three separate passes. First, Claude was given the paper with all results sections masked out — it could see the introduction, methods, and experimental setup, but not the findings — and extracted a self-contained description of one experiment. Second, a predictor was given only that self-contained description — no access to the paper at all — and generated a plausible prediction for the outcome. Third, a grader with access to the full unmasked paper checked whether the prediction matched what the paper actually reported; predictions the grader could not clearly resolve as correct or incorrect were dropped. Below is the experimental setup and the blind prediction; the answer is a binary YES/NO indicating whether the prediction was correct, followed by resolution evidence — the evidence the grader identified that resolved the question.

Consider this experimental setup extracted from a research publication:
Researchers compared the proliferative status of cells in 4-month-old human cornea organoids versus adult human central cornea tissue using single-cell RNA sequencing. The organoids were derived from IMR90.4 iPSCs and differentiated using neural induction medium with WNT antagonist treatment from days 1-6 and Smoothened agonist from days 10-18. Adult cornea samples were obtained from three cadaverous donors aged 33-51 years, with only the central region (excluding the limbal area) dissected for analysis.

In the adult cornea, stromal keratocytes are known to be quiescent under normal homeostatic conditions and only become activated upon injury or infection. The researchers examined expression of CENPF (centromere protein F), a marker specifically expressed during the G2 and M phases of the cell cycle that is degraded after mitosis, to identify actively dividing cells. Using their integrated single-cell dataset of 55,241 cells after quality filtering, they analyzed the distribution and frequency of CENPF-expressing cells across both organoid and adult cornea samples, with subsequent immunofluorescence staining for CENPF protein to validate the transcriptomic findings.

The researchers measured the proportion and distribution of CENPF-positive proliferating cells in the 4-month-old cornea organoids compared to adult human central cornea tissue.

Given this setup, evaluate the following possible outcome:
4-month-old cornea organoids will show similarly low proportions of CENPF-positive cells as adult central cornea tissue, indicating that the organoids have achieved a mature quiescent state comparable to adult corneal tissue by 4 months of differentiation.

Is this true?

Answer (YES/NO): NO